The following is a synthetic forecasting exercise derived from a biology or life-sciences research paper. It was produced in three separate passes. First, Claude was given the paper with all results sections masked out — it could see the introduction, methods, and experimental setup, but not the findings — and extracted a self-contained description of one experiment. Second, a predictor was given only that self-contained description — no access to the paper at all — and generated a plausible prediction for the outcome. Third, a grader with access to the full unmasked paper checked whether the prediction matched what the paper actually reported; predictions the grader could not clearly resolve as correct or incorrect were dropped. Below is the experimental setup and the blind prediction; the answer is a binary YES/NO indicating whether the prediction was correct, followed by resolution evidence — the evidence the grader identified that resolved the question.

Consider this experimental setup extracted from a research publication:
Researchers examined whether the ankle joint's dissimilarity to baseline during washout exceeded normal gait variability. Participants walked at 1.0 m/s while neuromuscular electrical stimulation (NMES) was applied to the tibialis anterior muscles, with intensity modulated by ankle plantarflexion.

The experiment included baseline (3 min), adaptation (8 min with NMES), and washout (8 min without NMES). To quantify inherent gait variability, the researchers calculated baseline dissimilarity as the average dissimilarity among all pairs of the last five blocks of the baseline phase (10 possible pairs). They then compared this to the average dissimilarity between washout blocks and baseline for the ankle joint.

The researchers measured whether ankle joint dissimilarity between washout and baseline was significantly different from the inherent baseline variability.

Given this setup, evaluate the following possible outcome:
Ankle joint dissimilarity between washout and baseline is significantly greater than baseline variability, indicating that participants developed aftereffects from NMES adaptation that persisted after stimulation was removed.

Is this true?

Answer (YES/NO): YES